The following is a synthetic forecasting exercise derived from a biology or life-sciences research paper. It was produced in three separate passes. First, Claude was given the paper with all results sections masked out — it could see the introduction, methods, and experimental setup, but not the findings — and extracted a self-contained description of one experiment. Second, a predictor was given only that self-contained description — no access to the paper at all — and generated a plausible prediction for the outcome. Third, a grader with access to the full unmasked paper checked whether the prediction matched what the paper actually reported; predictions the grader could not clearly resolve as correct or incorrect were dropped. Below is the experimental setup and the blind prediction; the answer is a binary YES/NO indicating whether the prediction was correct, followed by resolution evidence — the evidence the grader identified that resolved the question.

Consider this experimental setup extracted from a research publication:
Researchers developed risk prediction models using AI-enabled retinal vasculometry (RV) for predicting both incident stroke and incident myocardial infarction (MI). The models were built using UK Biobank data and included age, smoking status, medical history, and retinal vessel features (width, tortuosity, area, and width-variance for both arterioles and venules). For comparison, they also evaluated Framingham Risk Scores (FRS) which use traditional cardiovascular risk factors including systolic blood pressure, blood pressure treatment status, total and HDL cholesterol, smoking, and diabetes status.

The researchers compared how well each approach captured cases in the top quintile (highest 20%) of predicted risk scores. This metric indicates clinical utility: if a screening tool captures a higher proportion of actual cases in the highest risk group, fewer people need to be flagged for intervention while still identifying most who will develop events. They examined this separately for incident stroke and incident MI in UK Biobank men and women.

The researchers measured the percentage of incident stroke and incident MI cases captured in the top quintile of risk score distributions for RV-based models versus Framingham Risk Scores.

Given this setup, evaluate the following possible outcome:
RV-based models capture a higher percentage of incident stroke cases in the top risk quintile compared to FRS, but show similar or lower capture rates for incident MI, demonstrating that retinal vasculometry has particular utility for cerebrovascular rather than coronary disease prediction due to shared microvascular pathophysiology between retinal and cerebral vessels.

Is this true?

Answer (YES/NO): YES